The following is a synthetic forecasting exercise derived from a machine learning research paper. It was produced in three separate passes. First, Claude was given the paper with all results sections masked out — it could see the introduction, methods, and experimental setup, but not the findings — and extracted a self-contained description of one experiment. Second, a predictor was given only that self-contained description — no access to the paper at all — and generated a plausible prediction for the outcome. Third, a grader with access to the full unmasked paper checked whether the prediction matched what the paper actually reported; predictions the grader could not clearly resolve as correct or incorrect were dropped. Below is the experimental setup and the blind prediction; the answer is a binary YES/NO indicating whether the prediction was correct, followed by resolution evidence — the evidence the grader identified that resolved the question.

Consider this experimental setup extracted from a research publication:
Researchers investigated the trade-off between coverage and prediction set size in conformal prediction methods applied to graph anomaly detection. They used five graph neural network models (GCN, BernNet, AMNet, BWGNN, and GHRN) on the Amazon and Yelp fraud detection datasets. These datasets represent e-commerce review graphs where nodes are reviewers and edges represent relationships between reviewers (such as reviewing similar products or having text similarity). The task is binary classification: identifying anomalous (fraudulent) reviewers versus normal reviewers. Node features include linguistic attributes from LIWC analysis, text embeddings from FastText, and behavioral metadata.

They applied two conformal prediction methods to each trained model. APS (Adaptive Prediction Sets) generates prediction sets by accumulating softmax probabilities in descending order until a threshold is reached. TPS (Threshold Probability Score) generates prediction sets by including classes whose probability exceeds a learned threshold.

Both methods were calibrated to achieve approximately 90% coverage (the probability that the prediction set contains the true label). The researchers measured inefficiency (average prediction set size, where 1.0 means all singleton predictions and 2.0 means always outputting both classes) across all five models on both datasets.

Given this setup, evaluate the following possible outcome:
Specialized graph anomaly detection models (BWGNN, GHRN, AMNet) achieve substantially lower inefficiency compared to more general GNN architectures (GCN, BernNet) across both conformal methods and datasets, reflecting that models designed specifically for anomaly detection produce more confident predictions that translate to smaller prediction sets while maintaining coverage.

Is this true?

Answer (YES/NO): NO